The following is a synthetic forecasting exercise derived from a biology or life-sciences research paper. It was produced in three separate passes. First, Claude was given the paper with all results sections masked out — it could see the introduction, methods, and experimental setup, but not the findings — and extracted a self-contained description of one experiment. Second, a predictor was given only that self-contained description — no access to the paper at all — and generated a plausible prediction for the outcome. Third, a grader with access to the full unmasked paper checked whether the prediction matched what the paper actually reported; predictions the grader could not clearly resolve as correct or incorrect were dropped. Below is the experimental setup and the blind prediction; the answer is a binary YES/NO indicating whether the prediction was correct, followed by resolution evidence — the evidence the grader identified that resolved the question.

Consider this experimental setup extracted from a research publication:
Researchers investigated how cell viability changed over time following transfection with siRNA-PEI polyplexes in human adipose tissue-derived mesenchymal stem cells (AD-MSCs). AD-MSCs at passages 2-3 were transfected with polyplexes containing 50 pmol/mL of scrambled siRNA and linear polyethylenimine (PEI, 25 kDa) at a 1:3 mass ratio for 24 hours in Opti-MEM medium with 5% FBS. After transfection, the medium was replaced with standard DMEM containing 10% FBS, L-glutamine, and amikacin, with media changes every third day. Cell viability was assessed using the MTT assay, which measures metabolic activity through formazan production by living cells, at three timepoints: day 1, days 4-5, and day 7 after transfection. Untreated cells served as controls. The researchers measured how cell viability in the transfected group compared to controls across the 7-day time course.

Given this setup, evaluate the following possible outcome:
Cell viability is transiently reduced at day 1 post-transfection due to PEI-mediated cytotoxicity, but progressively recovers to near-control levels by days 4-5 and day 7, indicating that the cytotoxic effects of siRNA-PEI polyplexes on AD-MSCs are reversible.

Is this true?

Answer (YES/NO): NO